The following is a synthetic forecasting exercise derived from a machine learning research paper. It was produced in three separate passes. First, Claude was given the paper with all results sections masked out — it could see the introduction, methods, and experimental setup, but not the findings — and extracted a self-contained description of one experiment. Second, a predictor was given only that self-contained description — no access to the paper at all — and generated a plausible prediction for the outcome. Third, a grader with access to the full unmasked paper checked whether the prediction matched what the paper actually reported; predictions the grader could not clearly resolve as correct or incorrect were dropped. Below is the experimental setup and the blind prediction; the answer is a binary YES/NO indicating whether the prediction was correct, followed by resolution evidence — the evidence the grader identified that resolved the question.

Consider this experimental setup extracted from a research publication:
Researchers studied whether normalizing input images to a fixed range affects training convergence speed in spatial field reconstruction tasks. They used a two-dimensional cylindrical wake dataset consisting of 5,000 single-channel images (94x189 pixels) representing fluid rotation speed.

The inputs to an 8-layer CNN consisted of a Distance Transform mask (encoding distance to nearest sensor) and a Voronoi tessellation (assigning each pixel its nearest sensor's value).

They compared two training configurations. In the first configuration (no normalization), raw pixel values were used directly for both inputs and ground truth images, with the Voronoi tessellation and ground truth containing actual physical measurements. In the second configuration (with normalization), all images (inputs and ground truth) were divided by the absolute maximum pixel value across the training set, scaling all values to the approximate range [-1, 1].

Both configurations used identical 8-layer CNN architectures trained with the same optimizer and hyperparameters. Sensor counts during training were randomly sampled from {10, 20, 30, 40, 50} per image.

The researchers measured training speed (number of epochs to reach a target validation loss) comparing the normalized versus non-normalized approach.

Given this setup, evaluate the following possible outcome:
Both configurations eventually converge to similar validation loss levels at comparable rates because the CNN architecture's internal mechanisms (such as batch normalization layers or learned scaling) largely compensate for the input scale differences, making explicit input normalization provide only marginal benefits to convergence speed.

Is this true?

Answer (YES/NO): NO